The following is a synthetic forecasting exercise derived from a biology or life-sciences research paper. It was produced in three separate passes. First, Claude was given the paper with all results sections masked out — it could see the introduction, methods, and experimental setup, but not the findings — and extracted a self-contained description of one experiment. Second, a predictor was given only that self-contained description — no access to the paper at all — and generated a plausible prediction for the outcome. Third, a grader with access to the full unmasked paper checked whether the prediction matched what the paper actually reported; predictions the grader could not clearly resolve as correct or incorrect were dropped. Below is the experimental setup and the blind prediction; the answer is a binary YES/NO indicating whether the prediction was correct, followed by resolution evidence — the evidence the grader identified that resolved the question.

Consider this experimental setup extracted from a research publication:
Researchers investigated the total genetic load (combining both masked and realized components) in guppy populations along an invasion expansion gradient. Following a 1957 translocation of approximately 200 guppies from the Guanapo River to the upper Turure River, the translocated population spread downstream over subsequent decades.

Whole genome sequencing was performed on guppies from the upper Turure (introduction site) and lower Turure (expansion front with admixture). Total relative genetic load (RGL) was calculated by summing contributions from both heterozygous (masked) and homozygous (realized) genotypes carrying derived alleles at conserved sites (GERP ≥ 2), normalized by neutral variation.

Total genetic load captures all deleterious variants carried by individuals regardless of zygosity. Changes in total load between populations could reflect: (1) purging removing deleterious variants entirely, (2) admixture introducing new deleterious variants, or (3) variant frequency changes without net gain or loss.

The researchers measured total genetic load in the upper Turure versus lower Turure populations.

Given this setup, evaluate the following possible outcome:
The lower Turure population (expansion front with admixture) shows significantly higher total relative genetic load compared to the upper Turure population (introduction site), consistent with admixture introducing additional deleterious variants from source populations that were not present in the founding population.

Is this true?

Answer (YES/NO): NO